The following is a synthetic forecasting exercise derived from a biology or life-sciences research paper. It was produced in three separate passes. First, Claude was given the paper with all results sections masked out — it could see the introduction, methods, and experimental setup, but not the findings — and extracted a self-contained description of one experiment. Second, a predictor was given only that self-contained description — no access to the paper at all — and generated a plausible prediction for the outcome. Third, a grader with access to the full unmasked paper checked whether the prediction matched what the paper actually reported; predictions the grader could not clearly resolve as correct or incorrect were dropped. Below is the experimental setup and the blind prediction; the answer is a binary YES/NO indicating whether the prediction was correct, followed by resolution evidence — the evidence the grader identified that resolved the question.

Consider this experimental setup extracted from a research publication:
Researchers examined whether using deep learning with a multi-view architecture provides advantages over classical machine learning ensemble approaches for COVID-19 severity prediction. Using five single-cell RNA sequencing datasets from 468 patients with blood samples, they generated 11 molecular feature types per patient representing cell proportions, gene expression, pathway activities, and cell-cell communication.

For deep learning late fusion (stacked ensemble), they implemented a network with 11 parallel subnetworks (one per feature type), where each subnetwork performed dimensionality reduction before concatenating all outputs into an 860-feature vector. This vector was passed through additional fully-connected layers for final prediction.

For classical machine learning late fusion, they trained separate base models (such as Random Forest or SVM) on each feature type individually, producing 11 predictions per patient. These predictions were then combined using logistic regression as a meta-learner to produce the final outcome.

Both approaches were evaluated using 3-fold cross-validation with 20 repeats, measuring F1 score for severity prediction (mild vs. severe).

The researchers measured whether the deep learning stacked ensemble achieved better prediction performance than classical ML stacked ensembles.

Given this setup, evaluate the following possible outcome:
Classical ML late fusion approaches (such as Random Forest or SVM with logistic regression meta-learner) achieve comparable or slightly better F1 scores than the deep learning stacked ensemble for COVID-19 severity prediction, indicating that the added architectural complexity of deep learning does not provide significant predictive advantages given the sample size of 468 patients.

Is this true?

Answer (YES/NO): NO